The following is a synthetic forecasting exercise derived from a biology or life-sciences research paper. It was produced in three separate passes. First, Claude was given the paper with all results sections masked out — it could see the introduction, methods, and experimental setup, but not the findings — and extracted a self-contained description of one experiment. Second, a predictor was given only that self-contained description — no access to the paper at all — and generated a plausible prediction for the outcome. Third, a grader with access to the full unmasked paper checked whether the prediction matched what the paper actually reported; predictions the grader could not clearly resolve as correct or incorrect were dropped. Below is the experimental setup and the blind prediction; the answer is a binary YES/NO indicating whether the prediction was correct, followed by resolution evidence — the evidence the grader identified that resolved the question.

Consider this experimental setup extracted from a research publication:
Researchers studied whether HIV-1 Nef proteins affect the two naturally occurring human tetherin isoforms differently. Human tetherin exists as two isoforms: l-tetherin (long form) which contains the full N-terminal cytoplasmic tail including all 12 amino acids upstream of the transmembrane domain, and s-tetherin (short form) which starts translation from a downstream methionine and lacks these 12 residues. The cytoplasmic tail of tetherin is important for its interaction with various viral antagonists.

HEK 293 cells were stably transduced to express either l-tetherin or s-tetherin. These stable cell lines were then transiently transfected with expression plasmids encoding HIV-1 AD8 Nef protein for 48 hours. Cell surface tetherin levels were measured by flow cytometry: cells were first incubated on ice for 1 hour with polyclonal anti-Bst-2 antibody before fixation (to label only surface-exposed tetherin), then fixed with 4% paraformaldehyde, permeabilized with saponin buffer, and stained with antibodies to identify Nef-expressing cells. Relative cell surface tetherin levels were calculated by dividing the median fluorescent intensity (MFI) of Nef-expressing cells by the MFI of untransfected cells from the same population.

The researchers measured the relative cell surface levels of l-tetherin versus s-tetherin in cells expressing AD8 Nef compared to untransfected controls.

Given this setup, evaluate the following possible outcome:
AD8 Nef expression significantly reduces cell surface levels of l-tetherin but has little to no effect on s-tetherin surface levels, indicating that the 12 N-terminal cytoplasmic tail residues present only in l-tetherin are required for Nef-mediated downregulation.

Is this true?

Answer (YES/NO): YES